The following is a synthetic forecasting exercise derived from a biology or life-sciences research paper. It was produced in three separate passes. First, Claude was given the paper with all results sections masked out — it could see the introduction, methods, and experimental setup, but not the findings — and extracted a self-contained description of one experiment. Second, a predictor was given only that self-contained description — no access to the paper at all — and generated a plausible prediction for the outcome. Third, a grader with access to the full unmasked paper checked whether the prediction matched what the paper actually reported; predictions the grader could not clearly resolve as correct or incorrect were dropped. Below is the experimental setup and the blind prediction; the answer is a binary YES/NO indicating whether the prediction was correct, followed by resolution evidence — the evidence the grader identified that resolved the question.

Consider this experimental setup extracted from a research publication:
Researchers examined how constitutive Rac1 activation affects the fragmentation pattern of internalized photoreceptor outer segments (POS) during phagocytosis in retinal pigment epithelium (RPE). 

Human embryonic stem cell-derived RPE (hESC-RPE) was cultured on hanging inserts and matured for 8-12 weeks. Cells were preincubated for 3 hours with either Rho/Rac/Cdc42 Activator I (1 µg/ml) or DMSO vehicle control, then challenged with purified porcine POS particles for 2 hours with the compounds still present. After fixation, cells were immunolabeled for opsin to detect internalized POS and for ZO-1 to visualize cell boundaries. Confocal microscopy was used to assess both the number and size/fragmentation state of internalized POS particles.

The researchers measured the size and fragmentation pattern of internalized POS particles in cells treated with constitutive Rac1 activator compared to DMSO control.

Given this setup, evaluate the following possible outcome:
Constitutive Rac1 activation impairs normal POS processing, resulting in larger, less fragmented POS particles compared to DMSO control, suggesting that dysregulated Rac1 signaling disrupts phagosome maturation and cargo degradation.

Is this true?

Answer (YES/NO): YES